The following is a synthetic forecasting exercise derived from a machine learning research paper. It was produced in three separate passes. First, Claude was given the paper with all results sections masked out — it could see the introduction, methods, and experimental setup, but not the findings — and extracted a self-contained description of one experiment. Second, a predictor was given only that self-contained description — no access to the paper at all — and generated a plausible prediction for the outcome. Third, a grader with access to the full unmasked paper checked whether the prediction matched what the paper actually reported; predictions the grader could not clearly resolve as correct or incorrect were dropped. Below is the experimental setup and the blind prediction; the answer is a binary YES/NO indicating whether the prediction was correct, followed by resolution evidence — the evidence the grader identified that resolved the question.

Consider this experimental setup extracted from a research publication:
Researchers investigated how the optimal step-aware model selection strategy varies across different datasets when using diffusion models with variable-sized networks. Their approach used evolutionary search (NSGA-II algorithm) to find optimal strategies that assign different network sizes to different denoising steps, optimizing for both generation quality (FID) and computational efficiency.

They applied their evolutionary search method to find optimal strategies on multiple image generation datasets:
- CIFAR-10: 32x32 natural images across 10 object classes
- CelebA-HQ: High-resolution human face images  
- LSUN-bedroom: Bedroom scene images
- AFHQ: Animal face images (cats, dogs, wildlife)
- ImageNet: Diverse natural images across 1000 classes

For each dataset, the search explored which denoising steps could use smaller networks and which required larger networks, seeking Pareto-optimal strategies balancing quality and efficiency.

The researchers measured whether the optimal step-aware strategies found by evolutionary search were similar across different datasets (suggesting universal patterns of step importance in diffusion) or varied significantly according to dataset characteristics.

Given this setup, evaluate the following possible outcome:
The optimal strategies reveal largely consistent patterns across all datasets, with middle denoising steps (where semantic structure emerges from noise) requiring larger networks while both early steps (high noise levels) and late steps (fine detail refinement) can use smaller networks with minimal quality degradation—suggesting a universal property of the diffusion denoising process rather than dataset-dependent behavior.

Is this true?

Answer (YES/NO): NO